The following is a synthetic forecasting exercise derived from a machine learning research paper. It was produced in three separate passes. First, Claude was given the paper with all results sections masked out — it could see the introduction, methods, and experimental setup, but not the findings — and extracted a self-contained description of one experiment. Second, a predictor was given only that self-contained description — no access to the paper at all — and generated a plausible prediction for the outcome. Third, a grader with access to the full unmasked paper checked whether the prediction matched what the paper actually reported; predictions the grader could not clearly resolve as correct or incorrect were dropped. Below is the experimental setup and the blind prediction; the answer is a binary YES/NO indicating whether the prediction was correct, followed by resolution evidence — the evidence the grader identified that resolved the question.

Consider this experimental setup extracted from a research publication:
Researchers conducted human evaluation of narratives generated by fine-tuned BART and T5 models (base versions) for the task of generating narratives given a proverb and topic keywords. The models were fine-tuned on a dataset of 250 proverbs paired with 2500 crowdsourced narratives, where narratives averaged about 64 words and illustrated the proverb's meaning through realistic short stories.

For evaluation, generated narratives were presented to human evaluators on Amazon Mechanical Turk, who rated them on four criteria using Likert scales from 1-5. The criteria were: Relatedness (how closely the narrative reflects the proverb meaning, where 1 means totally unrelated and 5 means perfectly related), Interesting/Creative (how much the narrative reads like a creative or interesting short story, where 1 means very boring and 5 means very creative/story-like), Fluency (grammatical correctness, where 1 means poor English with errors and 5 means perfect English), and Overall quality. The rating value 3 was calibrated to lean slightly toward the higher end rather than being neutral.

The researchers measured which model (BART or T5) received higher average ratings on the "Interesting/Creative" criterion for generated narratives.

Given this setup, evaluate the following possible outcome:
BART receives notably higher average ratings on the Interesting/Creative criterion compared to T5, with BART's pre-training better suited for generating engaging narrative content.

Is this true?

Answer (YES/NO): NO